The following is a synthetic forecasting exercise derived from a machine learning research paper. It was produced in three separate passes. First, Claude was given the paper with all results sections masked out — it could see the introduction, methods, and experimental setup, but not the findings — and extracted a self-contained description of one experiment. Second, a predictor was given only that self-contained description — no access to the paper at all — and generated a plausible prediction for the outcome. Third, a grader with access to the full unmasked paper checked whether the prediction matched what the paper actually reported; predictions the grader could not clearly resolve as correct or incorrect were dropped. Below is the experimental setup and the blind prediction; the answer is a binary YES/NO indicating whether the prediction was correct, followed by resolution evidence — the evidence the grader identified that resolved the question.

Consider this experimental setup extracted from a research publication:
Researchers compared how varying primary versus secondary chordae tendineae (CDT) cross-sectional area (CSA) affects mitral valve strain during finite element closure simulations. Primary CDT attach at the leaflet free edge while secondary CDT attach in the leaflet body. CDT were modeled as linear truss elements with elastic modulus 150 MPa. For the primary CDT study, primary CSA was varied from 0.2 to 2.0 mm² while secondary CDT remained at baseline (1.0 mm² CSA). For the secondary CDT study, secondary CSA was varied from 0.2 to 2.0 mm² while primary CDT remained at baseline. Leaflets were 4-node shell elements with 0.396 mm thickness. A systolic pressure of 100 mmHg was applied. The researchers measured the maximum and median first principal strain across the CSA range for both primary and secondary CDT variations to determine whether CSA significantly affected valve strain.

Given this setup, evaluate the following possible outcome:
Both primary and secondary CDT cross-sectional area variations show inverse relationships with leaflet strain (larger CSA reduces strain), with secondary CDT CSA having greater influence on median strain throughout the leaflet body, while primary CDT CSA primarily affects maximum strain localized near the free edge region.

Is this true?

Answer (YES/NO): NO